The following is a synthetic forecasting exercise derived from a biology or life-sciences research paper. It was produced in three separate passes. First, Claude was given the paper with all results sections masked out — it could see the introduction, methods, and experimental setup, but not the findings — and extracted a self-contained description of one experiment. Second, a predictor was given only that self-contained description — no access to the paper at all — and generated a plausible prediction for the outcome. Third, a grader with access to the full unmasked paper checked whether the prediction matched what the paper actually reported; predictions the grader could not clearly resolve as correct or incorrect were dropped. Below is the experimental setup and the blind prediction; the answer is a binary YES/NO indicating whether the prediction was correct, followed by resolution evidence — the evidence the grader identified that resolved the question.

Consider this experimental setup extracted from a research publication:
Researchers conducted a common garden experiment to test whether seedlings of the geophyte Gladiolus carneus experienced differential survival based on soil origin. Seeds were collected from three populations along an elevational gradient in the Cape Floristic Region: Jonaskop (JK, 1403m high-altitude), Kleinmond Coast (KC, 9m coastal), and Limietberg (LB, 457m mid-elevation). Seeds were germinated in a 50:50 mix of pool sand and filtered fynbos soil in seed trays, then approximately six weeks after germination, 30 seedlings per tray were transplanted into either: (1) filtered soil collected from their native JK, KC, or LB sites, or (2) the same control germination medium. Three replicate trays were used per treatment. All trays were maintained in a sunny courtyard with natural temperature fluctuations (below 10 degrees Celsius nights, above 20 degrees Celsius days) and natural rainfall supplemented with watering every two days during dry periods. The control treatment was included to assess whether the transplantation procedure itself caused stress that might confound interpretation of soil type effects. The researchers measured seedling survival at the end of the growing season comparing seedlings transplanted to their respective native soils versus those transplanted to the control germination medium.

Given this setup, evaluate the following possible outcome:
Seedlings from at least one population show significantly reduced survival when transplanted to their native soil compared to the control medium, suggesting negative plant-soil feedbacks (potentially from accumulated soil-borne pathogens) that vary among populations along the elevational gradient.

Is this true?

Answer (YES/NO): NO